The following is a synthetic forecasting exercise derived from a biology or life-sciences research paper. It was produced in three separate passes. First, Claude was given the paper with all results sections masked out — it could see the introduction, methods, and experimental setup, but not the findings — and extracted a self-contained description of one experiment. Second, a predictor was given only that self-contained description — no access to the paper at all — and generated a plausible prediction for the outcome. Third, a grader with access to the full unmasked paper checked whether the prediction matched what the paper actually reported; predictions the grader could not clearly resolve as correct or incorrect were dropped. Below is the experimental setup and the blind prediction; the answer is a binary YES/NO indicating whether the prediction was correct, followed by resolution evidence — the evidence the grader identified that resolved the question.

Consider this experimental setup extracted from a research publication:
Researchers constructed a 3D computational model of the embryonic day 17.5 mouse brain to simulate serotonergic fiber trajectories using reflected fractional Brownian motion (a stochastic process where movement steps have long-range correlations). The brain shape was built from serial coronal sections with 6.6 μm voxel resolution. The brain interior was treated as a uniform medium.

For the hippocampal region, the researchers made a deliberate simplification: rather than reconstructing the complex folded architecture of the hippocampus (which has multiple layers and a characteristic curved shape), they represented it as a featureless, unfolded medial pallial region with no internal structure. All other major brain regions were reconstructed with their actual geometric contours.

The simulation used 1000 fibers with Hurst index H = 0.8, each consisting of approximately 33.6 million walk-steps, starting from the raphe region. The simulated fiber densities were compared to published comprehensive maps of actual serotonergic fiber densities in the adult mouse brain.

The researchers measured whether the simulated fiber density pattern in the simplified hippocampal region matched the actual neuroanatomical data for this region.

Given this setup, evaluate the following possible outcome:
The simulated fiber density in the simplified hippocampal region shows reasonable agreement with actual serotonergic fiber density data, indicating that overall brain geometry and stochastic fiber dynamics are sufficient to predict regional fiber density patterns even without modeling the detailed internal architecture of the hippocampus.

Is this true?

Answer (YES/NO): NO